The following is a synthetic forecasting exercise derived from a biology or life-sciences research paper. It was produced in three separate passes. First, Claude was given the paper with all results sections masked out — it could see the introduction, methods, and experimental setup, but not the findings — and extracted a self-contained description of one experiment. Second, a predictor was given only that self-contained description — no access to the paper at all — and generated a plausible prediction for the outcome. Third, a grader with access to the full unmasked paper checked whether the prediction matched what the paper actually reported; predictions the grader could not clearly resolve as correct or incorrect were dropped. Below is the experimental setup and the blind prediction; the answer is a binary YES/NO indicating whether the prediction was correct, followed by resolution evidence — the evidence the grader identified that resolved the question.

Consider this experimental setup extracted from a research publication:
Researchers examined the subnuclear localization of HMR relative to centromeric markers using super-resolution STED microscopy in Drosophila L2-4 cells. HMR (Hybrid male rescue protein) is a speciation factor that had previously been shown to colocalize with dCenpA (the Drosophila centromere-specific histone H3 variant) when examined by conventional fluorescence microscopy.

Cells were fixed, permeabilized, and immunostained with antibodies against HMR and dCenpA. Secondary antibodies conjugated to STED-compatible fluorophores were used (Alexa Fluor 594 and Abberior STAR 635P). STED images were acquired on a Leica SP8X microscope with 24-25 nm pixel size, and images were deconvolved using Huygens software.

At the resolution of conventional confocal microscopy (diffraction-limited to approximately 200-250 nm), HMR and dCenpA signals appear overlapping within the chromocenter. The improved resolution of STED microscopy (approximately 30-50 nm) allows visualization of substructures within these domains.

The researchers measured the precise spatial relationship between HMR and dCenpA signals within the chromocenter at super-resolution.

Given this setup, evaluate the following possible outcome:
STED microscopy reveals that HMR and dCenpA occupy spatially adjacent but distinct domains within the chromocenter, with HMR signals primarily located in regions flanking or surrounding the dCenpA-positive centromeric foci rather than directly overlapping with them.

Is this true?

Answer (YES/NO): YES